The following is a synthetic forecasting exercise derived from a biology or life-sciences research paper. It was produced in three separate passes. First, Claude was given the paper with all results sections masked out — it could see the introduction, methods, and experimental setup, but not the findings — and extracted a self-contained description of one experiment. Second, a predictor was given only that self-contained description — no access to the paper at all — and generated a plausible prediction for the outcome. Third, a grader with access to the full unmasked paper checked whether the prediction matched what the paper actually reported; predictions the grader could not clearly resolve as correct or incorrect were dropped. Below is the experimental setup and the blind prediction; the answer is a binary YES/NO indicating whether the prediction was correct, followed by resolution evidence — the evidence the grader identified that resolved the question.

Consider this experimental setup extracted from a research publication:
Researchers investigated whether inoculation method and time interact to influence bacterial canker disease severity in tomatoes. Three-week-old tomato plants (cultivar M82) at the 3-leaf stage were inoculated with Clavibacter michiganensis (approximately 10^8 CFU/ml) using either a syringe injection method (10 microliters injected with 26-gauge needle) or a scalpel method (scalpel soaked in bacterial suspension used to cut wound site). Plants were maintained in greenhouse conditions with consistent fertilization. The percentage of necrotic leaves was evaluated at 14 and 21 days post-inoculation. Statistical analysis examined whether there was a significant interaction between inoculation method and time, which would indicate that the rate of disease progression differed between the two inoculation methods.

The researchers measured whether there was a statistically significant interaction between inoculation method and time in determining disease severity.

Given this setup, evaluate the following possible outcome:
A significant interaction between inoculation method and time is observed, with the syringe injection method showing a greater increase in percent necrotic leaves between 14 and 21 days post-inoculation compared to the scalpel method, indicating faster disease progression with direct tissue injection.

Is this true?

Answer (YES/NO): NO